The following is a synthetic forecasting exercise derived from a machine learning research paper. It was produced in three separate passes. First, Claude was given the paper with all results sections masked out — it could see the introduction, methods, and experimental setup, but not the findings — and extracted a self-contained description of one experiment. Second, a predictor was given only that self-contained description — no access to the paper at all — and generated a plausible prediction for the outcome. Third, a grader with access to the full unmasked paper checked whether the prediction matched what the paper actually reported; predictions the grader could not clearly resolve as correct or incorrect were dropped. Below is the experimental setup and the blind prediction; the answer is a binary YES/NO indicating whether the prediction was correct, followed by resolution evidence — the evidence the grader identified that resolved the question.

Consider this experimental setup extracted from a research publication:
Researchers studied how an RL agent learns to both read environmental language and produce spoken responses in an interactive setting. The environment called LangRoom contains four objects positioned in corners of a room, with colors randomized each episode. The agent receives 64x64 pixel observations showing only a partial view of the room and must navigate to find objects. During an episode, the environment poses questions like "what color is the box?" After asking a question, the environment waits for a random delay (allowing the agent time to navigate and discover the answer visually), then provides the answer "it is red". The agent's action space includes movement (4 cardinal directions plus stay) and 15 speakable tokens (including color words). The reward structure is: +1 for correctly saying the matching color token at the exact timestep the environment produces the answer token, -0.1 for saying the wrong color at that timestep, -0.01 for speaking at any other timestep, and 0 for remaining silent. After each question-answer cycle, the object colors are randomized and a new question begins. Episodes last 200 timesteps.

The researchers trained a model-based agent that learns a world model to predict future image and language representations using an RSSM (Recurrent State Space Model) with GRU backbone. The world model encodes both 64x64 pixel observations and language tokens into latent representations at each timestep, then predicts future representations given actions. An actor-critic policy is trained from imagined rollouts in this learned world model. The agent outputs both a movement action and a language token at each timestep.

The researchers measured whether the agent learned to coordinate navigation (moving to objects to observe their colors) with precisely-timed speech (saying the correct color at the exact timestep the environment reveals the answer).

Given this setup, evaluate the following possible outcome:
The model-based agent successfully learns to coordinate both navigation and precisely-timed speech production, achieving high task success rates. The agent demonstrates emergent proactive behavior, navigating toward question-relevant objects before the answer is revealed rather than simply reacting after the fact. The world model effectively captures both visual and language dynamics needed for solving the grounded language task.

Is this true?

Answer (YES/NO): YES